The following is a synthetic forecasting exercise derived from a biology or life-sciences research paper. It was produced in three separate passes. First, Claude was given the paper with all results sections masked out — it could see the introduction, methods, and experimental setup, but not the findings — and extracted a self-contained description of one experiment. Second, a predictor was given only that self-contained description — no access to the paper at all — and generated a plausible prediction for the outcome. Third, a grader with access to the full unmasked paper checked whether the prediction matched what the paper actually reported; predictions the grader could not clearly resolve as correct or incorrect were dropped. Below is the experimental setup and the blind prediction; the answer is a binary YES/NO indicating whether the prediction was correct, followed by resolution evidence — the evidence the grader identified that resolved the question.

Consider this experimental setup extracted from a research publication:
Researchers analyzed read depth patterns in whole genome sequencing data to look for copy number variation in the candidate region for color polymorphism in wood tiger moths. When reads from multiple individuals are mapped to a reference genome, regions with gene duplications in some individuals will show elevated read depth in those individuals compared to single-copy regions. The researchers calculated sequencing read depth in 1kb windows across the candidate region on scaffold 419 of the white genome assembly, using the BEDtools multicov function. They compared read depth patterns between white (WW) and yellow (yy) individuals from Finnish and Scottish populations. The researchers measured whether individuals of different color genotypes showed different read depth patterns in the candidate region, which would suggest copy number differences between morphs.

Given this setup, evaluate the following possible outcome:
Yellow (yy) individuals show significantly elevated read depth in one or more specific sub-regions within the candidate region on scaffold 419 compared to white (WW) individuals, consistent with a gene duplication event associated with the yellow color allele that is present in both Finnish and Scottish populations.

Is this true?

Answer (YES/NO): NO